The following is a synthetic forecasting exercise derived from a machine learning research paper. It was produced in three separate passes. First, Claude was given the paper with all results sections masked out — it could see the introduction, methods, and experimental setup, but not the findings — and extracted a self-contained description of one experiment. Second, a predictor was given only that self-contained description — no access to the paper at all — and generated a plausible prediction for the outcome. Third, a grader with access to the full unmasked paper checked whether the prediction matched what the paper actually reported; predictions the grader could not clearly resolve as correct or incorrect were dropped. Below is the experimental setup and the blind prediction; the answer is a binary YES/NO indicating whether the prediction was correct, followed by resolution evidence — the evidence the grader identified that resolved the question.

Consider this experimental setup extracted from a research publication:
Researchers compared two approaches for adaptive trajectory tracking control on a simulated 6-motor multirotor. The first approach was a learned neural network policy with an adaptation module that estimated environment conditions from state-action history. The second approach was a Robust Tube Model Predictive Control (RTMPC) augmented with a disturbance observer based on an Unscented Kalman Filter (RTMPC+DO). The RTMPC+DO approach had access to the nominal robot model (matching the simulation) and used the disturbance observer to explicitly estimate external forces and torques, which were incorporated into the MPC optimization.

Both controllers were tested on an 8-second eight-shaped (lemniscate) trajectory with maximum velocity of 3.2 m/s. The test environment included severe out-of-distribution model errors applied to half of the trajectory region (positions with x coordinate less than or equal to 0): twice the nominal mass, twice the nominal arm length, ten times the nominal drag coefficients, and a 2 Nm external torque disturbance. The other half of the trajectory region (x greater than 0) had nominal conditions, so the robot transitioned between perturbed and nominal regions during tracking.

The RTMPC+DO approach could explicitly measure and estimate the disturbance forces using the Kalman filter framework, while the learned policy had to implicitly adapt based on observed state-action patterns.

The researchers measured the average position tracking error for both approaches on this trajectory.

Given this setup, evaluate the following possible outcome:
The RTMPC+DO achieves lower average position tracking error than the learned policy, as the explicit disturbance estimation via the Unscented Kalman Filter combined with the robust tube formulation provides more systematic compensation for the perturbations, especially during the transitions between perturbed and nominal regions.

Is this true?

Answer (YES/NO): NO